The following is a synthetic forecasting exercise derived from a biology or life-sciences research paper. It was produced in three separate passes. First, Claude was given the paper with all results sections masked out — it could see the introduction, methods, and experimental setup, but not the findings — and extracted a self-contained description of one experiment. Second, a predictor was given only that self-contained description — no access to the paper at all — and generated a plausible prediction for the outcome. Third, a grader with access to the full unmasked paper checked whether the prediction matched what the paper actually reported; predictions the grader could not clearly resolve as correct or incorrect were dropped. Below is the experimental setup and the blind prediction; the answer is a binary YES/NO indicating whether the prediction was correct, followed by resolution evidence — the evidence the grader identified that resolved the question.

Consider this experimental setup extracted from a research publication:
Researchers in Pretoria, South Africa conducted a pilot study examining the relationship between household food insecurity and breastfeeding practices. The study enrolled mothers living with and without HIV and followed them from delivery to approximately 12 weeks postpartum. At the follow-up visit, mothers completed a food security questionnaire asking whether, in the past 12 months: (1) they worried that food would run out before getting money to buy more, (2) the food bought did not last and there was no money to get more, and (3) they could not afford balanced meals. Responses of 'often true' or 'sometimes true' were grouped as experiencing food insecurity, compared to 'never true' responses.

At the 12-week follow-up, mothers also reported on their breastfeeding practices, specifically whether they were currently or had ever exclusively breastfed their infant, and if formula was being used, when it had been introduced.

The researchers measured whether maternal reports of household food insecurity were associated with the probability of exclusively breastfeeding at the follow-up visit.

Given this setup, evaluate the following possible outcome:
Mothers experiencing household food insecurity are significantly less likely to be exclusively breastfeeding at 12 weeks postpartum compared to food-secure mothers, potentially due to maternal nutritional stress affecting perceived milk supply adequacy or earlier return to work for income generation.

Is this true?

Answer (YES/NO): YES